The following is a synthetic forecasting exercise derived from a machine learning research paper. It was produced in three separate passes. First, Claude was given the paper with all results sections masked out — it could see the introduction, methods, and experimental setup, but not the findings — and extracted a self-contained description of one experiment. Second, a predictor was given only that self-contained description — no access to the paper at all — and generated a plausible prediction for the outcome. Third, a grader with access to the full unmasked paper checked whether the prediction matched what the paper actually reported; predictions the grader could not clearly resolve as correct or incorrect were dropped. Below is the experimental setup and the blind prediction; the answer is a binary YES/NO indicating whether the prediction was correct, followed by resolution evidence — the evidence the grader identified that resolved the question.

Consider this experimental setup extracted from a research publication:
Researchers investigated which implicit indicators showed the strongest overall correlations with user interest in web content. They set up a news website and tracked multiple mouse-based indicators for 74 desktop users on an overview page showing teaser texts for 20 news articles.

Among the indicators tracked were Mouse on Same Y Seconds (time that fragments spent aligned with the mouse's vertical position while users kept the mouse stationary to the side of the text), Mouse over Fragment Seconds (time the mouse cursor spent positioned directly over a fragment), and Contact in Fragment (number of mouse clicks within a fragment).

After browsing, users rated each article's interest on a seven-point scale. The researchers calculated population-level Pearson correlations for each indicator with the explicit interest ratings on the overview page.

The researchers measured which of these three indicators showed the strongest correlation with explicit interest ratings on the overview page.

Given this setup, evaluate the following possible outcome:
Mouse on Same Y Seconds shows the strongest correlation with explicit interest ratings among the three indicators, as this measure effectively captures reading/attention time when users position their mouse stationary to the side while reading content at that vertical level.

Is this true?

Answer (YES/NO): YES